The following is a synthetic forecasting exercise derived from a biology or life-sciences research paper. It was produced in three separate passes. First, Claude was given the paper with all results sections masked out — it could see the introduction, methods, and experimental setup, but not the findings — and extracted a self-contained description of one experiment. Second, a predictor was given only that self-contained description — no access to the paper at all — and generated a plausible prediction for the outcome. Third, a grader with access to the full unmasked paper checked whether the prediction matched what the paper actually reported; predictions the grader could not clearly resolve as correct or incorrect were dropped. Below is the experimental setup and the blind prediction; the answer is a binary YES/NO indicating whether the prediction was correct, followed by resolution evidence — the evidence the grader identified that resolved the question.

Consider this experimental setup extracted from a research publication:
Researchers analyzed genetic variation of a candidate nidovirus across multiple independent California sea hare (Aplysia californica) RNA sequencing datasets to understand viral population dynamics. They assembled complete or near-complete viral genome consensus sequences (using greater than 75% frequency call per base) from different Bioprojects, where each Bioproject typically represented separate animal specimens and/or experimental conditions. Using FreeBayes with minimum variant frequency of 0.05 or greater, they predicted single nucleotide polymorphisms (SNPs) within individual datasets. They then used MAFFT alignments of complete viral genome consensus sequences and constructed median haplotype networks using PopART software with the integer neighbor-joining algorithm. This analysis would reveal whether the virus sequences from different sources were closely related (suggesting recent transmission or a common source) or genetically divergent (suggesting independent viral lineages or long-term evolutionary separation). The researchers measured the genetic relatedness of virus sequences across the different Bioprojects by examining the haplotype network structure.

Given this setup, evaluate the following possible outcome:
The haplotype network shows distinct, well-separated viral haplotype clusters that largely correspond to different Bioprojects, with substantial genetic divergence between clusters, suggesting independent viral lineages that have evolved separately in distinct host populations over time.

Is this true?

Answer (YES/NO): NO